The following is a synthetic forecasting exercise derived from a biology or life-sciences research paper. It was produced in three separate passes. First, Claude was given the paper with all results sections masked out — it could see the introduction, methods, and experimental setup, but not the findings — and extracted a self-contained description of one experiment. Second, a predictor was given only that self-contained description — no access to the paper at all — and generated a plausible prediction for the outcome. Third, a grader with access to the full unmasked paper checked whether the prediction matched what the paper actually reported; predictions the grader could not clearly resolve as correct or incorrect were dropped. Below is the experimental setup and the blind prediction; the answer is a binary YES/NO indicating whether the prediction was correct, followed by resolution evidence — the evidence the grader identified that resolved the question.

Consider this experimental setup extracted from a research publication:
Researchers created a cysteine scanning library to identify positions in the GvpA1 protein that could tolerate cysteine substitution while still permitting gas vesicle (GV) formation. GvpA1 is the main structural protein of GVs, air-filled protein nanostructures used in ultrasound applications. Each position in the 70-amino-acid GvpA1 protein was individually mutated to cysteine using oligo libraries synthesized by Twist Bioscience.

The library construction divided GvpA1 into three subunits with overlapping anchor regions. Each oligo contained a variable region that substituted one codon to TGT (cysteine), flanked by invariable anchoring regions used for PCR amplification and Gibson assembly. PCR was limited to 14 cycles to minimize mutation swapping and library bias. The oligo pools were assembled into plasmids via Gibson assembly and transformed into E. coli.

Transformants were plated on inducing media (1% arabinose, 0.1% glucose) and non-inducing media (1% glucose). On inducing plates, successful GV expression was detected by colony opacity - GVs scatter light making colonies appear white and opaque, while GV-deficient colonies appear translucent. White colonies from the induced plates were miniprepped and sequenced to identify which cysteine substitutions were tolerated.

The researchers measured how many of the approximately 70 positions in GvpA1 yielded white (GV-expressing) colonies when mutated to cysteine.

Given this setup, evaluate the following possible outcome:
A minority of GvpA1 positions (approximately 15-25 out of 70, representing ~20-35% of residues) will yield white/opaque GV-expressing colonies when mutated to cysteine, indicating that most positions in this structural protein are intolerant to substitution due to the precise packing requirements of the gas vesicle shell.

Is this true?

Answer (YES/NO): YES